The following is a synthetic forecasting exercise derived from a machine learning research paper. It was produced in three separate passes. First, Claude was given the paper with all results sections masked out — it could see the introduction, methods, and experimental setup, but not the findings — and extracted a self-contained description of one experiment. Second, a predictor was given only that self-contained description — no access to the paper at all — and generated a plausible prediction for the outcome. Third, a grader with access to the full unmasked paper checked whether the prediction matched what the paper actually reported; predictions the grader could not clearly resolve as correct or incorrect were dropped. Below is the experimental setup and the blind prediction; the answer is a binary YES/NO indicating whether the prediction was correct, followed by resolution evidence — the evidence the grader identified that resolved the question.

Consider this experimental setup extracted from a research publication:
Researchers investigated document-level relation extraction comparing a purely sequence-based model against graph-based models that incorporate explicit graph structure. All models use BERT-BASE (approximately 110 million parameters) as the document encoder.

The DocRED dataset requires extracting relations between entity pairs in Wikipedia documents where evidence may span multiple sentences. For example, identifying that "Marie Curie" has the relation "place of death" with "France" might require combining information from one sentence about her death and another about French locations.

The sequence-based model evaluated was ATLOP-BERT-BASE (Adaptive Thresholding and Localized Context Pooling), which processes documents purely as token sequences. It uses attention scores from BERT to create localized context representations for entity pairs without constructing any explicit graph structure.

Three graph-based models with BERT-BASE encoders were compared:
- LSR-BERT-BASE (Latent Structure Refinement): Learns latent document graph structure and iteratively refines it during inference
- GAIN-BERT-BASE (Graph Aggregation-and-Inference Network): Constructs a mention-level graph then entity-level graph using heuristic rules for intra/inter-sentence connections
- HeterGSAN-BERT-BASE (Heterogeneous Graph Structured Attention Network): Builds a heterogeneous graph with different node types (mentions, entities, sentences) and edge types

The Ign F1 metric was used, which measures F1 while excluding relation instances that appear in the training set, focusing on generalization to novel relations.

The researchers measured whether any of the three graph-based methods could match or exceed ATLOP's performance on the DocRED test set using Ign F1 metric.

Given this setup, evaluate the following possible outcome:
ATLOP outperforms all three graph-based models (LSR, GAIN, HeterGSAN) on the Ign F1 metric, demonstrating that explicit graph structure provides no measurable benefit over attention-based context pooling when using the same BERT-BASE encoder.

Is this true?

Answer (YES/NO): YES